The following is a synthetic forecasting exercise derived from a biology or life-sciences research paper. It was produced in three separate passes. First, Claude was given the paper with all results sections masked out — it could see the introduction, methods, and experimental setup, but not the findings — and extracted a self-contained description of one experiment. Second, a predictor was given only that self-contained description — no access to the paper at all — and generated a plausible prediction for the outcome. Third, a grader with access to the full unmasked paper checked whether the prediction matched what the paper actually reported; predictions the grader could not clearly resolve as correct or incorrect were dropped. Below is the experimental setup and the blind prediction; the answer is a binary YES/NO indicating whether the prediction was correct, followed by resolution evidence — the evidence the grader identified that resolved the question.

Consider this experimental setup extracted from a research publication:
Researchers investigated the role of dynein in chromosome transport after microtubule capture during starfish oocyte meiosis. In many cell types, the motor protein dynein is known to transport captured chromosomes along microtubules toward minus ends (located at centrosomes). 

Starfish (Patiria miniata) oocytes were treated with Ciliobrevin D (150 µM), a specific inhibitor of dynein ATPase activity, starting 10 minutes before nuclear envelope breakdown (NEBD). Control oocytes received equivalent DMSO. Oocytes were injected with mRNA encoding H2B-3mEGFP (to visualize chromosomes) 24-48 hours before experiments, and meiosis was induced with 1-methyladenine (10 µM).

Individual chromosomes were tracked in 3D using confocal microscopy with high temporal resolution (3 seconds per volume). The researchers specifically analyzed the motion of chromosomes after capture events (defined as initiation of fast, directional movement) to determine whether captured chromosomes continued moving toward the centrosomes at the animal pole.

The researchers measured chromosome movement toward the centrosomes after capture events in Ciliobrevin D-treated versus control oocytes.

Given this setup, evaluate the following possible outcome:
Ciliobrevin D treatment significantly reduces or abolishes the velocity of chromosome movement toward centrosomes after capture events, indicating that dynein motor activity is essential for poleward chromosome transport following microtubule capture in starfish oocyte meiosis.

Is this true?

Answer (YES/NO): YES